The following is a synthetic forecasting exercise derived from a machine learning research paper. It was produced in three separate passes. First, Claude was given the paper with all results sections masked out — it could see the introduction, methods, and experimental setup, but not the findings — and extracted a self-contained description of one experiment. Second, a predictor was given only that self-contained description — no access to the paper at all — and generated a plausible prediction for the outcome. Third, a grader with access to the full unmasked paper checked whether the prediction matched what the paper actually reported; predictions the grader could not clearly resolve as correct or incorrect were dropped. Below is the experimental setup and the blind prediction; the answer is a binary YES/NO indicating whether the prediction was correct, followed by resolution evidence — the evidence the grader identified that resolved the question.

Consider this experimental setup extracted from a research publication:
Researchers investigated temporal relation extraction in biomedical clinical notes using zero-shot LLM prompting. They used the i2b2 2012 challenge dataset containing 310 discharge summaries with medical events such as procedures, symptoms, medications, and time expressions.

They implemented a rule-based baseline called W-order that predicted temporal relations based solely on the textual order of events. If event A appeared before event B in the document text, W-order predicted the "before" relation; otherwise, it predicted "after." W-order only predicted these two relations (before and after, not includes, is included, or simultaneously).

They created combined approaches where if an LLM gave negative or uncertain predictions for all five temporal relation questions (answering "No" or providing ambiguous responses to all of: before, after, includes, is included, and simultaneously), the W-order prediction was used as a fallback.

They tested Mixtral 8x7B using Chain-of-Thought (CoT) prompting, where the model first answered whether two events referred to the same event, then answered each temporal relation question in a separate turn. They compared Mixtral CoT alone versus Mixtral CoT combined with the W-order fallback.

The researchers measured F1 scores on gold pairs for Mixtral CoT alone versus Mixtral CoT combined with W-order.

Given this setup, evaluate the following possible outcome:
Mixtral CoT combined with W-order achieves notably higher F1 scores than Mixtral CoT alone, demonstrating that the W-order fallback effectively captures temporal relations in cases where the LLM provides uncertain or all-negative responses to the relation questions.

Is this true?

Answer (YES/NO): NO